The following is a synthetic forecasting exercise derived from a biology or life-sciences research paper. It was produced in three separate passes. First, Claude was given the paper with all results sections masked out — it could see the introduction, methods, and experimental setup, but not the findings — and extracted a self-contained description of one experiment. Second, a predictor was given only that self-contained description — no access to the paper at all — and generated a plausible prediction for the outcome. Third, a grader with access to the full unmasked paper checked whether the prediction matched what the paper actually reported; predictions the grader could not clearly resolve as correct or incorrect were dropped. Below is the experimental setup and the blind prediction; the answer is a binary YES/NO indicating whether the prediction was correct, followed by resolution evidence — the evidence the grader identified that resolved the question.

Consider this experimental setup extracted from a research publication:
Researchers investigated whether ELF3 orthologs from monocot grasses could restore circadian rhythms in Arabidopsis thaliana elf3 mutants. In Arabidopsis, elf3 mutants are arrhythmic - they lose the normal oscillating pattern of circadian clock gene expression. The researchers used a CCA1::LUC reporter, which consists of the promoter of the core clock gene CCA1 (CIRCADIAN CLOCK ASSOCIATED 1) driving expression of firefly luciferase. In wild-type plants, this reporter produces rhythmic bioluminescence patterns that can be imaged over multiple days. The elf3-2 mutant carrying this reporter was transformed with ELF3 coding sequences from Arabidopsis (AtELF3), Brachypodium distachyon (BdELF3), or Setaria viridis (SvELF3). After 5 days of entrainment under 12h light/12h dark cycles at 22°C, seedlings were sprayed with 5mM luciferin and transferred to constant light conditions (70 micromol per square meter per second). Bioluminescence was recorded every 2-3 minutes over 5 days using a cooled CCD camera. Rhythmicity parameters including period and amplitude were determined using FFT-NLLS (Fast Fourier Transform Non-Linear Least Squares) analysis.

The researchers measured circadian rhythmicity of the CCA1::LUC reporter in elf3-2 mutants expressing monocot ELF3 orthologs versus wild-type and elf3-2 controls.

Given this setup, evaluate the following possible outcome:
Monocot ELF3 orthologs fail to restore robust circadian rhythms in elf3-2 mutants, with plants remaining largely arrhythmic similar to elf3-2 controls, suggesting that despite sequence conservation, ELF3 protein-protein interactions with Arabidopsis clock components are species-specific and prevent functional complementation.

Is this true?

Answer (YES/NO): NO